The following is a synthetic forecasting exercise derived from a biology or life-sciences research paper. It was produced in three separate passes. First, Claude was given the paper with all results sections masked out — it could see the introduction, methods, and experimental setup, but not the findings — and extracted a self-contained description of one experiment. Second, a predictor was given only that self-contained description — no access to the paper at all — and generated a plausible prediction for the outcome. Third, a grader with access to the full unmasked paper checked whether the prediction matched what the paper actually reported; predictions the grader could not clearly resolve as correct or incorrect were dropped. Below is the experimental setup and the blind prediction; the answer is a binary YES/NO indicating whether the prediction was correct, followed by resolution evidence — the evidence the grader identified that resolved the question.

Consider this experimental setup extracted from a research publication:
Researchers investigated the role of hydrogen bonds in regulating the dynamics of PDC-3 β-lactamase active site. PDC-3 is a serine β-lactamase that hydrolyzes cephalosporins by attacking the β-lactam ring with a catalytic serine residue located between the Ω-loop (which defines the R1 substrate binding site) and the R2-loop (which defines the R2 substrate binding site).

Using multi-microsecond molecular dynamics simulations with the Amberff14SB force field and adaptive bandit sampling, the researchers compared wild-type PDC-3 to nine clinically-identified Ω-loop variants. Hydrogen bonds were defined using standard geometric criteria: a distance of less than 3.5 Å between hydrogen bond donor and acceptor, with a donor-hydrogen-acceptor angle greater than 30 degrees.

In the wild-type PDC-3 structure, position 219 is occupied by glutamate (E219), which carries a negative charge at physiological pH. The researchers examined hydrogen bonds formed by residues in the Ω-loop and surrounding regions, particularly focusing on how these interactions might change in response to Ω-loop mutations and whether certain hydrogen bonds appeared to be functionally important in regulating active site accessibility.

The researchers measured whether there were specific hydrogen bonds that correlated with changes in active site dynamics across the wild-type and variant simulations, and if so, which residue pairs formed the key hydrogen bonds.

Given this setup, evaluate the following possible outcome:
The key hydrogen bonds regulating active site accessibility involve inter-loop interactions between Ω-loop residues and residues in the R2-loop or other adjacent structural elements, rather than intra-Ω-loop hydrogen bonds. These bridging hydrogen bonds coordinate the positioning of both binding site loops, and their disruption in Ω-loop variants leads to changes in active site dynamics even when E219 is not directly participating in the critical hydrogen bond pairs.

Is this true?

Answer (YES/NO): NO